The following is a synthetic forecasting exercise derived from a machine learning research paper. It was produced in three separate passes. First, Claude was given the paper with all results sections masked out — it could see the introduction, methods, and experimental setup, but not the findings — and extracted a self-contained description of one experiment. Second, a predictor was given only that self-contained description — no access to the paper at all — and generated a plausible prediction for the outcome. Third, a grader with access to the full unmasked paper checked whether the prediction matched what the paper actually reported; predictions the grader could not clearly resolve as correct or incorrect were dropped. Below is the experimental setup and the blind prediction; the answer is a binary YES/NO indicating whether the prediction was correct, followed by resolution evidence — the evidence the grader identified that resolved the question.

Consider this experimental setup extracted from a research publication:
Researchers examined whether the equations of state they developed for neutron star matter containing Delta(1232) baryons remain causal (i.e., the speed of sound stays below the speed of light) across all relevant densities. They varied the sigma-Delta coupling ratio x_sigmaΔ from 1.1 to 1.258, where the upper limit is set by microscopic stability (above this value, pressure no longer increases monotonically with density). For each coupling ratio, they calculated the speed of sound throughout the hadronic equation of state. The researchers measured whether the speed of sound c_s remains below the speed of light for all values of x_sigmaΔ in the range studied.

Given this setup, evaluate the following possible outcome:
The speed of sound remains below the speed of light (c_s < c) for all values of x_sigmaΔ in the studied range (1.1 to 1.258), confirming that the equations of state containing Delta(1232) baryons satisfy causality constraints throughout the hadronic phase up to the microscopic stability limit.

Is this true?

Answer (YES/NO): YES